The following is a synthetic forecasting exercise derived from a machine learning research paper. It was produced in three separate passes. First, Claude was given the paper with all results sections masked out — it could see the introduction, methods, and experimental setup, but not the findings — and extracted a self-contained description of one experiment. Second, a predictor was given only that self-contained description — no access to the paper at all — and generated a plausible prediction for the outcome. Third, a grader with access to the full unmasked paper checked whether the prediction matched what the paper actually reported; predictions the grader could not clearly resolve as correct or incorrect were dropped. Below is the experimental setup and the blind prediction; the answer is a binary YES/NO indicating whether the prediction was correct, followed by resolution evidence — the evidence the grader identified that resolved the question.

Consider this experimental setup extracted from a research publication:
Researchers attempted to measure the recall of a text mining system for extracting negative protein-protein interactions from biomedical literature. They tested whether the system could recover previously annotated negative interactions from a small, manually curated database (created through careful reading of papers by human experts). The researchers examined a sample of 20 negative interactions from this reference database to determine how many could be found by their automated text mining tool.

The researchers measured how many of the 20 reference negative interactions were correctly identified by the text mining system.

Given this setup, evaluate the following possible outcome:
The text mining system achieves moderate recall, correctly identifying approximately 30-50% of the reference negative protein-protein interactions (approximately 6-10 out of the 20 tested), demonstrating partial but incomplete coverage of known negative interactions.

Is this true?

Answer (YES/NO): NO